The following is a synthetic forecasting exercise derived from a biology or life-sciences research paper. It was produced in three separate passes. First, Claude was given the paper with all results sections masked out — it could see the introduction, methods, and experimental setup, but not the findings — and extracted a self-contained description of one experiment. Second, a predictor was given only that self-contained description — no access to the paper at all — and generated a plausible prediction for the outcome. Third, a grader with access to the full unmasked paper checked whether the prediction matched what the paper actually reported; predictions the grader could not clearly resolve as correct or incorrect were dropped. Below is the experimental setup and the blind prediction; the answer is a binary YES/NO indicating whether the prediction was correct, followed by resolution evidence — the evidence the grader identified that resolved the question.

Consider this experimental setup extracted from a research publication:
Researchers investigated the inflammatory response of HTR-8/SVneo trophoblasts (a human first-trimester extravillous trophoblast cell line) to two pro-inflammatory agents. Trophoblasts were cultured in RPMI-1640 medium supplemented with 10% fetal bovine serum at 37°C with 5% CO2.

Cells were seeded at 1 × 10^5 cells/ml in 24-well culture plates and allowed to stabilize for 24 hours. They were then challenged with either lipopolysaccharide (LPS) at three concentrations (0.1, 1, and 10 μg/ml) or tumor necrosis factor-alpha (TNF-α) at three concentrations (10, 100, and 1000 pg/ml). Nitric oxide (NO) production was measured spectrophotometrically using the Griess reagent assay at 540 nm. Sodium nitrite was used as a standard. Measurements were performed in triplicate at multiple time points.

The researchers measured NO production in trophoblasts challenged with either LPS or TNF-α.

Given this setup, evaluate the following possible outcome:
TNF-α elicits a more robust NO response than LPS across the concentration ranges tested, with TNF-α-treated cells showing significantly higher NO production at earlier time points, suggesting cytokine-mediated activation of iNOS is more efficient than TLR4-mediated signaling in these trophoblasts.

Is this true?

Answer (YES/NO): NO